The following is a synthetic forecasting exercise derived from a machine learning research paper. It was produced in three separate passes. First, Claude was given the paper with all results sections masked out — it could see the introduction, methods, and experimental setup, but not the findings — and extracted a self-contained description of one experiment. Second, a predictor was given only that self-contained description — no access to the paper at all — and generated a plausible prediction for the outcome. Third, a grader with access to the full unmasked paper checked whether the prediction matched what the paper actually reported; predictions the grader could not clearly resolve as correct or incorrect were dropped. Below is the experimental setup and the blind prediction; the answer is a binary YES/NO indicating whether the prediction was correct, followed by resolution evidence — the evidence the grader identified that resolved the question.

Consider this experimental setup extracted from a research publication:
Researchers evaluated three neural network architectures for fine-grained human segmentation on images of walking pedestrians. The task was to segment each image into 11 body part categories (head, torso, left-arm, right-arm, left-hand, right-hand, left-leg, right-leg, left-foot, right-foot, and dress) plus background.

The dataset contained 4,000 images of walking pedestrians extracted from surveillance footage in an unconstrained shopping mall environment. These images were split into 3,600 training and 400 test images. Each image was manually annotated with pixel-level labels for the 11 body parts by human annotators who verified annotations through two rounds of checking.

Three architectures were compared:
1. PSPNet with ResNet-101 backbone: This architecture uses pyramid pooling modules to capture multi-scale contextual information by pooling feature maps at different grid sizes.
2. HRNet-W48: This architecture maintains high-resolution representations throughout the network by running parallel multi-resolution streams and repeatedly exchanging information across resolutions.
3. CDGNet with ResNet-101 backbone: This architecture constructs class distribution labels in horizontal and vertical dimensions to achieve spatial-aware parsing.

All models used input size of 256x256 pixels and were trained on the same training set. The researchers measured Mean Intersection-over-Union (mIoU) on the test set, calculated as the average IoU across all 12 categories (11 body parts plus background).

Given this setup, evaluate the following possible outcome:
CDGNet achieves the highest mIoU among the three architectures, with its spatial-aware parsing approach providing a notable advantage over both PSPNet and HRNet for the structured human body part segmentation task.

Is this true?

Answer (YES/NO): YES